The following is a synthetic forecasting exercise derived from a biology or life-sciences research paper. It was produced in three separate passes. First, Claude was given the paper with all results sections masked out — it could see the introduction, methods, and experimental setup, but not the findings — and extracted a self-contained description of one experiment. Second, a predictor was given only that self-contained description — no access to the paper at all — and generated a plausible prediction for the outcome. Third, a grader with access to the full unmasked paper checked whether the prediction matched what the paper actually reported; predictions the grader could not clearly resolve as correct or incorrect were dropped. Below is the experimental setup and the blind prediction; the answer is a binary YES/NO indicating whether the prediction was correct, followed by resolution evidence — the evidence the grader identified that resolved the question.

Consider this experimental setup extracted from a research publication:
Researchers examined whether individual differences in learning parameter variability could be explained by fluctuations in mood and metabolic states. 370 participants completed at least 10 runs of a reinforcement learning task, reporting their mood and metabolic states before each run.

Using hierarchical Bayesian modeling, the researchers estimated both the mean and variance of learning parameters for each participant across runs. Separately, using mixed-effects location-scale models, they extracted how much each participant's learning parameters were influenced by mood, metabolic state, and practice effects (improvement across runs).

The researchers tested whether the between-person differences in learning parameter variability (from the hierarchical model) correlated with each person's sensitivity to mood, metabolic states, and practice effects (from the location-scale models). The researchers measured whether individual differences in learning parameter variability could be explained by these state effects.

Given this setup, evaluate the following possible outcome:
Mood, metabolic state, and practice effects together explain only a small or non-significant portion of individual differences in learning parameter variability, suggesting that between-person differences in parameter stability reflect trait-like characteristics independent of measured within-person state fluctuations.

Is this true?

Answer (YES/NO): NO